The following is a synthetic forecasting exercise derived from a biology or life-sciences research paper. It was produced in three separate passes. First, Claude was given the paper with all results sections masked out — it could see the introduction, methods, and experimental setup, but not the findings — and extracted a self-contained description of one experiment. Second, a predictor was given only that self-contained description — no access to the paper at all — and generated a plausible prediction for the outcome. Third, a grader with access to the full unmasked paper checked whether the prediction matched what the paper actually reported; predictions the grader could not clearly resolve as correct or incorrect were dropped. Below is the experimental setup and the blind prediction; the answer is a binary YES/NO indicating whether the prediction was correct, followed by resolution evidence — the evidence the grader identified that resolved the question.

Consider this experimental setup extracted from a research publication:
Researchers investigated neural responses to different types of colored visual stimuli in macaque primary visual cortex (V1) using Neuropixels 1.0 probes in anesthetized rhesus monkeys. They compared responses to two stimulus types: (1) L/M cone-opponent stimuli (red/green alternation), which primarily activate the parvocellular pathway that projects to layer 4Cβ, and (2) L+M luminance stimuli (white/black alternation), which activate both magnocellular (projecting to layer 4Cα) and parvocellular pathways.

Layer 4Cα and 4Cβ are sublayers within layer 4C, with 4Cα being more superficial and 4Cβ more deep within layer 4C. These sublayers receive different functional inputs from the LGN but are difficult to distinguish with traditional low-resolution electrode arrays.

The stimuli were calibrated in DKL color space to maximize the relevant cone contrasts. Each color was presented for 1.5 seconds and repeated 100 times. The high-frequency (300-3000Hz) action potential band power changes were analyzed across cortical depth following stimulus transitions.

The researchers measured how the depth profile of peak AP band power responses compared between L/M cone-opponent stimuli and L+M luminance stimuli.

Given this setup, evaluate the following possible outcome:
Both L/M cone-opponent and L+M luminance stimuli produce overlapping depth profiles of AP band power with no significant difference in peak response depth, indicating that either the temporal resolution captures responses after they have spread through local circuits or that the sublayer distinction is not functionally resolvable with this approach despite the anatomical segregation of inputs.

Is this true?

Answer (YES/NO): NO